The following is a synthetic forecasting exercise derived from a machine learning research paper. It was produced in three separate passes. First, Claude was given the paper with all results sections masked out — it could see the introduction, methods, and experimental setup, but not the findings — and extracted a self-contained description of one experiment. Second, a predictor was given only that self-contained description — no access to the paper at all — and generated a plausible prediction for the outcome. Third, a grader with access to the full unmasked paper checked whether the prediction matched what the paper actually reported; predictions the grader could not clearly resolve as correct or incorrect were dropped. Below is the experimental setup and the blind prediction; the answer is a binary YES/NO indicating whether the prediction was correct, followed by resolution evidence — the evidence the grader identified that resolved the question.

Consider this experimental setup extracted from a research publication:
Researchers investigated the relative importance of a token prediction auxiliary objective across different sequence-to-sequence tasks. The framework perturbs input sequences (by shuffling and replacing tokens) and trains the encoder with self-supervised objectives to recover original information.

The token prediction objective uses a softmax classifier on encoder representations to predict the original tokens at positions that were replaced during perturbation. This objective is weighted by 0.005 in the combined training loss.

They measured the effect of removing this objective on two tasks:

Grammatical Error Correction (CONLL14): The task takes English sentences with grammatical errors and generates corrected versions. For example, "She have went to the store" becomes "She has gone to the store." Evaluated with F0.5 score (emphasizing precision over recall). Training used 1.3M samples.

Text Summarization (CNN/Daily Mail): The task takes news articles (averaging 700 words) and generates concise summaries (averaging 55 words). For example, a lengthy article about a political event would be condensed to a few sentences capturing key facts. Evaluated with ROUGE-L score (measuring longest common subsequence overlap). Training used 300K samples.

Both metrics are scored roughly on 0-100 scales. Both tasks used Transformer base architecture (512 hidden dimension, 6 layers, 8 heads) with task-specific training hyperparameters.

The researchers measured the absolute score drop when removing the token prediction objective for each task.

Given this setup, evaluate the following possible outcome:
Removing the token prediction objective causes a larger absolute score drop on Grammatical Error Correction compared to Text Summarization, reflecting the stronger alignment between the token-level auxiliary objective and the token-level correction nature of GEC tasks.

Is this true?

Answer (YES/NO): YES